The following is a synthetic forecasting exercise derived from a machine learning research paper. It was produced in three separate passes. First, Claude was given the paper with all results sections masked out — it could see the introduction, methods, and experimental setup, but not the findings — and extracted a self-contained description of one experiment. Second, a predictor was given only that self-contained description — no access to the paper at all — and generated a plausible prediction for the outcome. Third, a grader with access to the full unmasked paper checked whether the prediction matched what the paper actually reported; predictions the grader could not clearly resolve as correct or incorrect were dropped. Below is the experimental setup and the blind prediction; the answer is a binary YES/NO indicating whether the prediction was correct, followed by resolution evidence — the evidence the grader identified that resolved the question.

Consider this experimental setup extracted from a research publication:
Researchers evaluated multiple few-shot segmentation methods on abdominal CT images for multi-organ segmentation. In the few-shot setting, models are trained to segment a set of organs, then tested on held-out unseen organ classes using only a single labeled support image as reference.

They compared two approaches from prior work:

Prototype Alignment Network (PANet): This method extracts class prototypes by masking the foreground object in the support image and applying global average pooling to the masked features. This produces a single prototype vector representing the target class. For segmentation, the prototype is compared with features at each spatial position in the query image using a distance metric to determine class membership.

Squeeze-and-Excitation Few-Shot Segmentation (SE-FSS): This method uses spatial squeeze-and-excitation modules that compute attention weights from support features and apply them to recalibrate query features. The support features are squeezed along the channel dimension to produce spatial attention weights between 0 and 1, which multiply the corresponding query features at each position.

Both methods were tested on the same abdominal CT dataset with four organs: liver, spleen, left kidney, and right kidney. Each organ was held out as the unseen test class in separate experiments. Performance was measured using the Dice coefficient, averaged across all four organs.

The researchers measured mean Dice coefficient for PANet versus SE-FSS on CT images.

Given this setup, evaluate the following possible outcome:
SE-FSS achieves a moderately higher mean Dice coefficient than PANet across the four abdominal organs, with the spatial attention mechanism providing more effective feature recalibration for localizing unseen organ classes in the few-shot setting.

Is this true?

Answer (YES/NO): YES